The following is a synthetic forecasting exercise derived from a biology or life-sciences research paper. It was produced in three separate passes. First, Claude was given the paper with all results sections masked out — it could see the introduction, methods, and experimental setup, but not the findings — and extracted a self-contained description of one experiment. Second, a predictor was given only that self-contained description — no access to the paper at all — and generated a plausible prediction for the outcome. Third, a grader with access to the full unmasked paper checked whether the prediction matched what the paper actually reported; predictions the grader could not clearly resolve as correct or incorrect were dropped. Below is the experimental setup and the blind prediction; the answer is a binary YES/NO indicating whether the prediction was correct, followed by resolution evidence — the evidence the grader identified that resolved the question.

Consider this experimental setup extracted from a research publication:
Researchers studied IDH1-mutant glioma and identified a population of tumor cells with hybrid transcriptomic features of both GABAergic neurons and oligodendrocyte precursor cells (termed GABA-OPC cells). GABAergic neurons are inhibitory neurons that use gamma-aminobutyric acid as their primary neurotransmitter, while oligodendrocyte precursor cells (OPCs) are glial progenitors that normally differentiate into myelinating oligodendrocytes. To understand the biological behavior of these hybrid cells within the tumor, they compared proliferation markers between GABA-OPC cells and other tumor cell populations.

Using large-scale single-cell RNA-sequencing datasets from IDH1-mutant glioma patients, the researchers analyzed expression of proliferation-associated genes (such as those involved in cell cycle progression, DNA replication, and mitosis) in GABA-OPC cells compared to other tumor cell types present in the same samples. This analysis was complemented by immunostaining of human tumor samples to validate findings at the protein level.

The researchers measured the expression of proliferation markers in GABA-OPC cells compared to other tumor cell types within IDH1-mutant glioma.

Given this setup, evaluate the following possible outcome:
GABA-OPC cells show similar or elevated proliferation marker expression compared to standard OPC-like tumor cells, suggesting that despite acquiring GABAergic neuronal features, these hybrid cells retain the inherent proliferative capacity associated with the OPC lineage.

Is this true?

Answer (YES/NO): NO